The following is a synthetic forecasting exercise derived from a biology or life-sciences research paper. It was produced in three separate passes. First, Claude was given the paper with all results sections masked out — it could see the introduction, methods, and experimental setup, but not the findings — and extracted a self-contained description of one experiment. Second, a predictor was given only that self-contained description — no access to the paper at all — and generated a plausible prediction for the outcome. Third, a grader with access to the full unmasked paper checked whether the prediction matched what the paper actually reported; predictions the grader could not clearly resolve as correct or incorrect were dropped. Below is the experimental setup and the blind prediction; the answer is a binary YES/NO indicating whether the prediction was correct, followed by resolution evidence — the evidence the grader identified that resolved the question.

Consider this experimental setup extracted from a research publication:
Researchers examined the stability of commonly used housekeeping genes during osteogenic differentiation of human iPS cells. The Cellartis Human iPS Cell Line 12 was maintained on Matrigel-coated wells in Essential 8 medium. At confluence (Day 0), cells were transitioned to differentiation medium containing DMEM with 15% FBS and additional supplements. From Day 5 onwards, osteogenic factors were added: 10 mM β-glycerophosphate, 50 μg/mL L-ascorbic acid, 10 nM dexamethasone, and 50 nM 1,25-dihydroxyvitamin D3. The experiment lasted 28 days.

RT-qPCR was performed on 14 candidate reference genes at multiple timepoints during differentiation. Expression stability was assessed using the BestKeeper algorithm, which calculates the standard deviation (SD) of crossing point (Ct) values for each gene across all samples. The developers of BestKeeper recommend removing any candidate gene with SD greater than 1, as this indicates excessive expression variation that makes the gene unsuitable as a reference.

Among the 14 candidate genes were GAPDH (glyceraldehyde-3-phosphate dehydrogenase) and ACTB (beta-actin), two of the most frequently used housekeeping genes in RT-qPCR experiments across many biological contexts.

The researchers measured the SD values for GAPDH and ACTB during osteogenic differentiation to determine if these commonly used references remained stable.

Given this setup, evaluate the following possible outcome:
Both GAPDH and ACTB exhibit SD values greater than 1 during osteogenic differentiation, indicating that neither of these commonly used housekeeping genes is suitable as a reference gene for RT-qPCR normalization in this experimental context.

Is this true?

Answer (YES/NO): NO